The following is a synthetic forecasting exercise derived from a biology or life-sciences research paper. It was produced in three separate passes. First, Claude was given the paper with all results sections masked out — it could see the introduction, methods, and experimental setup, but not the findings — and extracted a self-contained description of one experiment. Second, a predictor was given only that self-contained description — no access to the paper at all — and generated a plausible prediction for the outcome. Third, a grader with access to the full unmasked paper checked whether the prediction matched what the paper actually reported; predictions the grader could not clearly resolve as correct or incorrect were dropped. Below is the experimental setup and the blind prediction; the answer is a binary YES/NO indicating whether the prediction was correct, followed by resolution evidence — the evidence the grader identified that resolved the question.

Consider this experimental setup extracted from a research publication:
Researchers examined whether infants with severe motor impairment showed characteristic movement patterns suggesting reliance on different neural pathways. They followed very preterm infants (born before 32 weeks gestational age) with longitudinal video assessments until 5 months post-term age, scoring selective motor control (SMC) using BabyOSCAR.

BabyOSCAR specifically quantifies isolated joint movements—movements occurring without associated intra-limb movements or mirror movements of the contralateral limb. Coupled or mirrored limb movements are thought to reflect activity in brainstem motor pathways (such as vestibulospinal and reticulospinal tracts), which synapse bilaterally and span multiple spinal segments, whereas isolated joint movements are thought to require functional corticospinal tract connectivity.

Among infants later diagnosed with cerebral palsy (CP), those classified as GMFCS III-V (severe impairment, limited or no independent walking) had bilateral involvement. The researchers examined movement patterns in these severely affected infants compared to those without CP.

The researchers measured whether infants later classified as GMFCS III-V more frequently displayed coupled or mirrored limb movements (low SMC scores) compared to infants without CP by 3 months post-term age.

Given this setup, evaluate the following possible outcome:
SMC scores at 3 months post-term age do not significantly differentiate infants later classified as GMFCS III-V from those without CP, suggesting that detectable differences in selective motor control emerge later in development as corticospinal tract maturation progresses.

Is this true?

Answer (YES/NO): NO